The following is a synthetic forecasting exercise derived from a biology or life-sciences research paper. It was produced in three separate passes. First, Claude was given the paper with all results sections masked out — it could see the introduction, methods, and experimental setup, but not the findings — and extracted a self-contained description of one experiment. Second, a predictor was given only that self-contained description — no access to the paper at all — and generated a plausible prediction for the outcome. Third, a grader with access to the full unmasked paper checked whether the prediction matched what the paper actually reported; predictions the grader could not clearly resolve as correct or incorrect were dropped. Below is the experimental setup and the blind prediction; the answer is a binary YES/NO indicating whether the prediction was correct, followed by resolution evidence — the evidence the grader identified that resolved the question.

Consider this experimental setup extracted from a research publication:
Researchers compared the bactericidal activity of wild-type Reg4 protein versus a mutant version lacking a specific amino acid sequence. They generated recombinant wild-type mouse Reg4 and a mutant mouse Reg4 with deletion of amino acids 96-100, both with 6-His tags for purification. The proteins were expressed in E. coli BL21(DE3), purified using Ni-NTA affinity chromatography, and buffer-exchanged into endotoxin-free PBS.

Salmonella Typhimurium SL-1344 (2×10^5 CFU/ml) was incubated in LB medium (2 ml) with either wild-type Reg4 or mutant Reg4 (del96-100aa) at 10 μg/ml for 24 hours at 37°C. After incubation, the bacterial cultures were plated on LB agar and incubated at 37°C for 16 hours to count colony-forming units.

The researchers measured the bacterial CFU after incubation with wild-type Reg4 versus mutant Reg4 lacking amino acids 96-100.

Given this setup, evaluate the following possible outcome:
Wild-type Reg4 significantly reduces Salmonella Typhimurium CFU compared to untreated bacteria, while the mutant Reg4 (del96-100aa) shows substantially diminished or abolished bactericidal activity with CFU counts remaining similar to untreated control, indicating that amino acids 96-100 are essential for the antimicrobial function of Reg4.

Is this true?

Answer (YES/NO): YES